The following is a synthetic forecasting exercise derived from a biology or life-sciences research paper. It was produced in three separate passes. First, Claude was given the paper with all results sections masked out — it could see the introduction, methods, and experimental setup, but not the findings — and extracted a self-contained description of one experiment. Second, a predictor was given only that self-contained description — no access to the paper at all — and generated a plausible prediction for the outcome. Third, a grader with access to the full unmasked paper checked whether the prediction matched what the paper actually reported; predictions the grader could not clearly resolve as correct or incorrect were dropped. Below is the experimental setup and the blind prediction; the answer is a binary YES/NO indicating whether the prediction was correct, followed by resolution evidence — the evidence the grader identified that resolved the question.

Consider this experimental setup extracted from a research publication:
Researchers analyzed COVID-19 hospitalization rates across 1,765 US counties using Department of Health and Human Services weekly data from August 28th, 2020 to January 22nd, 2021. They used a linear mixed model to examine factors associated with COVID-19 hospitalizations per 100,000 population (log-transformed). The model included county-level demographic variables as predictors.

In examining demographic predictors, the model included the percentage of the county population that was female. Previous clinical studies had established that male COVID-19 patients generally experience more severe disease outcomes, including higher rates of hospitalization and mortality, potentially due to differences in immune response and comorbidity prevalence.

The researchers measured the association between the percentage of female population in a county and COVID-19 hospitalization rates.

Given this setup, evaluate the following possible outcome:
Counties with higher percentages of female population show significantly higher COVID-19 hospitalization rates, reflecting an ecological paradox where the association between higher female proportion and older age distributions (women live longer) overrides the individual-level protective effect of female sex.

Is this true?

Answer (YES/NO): YES